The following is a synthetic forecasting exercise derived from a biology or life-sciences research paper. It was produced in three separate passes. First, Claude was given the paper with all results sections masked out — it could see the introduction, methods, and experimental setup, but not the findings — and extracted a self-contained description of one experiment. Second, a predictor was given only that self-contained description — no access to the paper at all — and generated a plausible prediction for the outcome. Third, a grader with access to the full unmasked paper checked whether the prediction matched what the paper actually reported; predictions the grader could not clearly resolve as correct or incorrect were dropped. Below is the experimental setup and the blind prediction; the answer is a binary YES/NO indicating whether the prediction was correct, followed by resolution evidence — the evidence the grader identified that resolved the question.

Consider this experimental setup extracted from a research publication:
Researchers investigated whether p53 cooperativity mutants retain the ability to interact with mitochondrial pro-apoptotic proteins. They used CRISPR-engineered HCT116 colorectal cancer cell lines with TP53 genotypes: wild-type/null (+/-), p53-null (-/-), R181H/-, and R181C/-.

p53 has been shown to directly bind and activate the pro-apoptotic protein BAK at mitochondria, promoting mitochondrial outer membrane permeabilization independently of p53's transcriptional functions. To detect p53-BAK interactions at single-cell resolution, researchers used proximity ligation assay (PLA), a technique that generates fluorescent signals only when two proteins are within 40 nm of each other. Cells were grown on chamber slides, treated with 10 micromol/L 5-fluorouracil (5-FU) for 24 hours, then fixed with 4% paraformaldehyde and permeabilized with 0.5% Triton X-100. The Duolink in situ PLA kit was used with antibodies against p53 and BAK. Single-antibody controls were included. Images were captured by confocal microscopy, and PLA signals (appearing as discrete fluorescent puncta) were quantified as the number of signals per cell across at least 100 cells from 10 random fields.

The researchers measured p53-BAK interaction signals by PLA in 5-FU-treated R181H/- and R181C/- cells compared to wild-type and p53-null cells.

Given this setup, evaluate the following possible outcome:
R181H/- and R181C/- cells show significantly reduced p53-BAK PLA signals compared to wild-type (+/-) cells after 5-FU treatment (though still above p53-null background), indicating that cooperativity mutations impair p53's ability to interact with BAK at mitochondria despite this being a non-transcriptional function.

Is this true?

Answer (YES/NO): NO